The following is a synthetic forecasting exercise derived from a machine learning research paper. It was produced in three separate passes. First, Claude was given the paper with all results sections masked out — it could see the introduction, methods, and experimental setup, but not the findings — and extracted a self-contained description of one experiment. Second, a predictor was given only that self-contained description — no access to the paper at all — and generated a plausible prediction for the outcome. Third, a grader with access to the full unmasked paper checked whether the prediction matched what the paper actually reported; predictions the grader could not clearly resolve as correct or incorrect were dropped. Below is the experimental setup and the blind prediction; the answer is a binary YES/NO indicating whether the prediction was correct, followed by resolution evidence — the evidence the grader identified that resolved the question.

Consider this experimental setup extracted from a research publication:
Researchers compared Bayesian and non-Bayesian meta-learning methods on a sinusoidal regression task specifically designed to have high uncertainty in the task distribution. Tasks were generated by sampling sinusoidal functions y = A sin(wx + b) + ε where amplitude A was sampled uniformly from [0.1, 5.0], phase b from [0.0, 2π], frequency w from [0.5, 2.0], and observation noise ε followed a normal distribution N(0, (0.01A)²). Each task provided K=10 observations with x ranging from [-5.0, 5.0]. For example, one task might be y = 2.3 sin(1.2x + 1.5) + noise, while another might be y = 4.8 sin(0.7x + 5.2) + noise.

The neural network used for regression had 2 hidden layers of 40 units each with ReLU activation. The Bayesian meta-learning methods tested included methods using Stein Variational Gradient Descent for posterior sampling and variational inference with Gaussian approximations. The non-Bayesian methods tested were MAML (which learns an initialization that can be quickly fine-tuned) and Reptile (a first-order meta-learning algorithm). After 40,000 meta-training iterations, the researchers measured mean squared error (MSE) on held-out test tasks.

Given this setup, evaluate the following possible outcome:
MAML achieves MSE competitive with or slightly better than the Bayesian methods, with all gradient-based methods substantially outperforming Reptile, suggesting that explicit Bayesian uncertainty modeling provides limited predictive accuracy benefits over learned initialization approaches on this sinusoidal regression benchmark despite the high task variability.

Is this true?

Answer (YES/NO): NO